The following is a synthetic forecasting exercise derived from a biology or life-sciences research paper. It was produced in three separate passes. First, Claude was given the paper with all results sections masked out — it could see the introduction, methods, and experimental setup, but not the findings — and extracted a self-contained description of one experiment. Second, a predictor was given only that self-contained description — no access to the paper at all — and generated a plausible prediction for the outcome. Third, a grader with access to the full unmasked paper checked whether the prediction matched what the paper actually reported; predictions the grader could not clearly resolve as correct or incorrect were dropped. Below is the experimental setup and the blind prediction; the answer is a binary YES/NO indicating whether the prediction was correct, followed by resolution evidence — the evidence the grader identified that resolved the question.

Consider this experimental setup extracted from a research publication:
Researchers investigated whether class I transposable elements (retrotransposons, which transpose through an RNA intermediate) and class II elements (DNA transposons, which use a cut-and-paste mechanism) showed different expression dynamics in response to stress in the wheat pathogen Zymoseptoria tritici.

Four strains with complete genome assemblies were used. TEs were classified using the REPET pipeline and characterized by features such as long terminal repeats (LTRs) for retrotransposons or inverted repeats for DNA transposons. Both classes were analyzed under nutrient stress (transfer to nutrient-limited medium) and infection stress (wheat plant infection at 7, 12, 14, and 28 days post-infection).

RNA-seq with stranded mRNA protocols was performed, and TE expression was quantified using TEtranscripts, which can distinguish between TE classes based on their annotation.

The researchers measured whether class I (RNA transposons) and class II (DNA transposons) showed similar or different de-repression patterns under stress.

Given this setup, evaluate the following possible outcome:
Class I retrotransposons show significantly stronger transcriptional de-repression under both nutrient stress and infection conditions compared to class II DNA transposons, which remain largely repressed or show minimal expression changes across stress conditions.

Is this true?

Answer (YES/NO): NO